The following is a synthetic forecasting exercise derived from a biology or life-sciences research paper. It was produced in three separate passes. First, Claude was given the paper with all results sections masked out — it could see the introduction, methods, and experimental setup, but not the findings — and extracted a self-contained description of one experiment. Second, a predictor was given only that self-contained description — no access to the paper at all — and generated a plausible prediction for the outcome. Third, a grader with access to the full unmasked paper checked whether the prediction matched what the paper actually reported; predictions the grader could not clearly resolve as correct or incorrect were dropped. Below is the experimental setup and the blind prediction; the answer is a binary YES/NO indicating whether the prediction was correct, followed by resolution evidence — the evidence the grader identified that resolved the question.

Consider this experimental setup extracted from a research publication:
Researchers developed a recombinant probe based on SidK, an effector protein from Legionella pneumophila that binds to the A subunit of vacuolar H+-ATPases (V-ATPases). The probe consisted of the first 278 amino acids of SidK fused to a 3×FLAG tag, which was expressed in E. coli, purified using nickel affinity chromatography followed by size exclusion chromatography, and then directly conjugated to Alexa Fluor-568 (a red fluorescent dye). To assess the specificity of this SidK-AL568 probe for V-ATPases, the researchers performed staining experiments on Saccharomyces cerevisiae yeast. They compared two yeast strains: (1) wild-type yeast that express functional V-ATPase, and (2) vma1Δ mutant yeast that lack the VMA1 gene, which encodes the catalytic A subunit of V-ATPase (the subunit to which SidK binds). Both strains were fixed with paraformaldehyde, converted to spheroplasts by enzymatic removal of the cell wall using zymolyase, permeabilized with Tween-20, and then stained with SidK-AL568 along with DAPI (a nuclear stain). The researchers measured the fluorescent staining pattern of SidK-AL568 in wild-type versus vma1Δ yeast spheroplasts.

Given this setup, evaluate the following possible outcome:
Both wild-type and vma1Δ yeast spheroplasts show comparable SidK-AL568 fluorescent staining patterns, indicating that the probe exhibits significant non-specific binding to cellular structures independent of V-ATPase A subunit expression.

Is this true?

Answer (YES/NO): NO